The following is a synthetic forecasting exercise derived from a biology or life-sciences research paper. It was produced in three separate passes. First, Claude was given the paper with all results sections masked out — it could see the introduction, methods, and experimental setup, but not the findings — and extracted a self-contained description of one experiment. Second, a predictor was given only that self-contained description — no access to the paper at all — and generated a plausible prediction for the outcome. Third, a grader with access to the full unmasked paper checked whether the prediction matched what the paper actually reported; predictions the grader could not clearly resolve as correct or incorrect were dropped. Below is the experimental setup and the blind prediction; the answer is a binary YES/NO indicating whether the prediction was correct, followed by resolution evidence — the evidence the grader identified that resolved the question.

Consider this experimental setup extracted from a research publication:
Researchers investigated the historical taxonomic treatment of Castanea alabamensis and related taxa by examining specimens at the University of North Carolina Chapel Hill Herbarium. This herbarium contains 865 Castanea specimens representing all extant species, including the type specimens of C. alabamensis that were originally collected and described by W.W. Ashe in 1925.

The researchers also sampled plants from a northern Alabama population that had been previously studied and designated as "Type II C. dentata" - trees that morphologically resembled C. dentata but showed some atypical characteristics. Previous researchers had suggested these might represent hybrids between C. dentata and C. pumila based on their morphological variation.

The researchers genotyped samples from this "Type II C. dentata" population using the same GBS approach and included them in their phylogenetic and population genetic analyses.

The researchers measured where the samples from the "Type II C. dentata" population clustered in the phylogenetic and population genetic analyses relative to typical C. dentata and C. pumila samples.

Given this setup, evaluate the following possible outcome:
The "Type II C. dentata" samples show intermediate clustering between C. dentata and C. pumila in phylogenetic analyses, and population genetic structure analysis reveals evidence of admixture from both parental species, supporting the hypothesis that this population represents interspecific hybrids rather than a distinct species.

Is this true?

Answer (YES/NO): NO